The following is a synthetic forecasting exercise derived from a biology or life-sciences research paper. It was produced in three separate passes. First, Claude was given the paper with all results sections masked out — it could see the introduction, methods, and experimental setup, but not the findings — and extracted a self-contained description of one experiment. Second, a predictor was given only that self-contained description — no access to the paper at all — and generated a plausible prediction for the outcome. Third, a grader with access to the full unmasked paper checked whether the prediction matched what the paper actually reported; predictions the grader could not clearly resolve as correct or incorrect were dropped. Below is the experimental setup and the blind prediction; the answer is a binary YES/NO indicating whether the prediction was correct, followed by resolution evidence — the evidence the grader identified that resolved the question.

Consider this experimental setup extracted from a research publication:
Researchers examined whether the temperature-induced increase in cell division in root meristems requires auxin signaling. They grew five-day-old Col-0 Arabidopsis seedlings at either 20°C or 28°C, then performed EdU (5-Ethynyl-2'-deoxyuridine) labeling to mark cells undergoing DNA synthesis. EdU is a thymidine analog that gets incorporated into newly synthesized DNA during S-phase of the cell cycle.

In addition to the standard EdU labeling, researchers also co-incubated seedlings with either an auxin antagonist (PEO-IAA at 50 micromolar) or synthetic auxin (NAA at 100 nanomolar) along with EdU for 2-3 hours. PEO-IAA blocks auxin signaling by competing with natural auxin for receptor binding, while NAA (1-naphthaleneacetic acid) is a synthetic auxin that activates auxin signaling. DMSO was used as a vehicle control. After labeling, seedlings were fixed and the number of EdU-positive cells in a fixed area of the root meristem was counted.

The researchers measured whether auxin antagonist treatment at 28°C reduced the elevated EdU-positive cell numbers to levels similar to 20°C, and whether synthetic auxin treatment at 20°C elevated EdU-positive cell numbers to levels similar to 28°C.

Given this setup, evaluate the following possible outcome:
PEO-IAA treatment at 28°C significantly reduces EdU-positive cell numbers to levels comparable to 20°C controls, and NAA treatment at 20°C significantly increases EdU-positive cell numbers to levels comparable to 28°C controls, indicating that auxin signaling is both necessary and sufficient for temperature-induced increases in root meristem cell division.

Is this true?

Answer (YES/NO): YES